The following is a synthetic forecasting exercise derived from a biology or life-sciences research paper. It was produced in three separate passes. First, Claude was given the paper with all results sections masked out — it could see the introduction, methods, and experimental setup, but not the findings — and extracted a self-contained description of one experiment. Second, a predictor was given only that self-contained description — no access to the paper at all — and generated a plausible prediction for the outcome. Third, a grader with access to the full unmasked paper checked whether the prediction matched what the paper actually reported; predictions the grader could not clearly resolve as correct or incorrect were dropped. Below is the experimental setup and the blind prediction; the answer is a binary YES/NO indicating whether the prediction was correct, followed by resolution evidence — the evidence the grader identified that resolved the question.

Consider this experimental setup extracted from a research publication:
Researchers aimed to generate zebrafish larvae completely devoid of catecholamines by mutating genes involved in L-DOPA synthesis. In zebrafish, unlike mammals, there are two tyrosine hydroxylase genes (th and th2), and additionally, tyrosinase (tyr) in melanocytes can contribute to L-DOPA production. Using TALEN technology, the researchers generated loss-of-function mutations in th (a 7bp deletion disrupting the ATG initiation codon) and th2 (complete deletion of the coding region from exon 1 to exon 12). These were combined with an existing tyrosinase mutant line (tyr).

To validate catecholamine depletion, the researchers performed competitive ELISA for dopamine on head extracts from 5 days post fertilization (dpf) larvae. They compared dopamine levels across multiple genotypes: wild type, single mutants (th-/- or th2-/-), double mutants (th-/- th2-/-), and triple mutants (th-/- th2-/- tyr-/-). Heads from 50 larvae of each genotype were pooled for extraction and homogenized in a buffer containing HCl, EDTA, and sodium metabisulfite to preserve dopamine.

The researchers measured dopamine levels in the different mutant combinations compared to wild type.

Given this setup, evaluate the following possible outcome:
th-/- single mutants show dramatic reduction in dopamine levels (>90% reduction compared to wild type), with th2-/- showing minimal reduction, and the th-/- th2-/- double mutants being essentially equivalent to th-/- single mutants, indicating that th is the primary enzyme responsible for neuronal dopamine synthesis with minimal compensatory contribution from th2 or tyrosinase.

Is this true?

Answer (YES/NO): NO